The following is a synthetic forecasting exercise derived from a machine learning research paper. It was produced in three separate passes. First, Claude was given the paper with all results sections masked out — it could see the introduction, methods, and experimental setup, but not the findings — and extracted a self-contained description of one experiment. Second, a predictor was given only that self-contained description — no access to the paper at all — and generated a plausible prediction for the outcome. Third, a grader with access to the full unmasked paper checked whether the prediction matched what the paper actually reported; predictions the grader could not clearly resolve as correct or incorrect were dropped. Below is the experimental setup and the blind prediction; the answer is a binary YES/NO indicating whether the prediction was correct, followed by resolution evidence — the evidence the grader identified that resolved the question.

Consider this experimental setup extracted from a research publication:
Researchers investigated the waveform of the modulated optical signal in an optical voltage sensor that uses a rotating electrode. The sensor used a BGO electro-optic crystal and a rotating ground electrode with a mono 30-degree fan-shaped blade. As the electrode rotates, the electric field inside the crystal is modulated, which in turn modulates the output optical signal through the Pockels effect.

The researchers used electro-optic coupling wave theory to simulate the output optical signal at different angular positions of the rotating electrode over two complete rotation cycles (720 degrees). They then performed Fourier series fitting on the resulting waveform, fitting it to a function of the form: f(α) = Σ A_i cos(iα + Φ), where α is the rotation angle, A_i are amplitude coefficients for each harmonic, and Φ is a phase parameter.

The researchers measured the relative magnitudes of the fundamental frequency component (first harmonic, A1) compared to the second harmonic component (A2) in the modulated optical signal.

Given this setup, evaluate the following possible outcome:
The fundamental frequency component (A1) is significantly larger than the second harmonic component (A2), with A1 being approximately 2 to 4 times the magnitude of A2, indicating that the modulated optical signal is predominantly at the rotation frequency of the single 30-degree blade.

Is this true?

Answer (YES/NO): YES